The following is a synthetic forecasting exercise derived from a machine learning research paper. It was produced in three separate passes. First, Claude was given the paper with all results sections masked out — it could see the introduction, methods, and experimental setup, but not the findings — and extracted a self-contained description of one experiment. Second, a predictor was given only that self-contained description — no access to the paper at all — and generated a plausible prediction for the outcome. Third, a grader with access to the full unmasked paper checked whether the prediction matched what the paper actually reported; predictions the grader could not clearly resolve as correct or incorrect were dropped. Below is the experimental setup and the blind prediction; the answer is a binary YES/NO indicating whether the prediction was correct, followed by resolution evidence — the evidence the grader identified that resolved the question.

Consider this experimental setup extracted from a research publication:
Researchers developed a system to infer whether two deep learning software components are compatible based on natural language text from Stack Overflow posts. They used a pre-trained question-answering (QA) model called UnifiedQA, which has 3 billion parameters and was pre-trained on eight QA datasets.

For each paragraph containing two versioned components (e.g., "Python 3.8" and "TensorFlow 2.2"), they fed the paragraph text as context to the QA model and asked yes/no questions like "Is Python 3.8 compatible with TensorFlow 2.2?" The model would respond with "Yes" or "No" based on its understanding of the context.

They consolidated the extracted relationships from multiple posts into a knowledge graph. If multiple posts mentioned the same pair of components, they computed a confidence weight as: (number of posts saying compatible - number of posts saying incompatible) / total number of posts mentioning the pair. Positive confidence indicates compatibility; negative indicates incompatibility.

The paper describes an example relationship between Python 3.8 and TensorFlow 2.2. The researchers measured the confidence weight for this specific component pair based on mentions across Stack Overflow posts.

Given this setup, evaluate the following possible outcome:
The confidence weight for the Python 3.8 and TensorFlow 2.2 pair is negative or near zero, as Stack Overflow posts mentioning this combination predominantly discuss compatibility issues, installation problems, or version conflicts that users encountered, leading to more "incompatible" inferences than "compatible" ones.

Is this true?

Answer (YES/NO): NO